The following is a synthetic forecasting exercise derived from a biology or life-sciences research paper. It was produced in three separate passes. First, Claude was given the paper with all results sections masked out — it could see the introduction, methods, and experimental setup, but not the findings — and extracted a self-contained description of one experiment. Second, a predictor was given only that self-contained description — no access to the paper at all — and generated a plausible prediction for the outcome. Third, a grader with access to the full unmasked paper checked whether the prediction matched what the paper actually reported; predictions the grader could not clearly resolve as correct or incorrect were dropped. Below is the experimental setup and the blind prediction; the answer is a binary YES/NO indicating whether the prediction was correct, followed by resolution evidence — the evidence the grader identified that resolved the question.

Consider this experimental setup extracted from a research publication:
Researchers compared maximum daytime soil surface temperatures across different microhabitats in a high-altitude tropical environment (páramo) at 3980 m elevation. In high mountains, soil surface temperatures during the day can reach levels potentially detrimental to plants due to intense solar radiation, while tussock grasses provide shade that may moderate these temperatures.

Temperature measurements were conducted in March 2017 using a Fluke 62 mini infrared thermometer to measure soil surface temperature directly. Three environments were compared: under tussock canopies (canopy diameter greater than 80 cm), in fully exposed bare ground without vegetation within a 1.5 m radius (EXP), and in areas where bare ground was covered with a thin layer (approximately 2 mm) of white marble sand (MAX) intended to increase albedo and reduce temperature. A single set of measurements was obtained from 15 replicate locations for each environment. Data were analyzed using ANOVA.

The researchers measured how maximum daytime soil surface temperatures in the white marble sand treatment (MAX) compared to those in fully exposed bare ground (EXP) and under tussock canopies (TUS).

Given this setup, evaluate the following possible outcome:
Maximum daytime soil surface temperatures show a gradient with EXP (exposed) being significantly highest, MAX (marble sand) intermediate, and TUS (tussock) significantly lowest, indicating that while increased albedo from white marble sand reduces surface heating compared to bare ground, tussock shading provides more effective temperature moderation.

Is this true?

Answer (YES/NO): YES